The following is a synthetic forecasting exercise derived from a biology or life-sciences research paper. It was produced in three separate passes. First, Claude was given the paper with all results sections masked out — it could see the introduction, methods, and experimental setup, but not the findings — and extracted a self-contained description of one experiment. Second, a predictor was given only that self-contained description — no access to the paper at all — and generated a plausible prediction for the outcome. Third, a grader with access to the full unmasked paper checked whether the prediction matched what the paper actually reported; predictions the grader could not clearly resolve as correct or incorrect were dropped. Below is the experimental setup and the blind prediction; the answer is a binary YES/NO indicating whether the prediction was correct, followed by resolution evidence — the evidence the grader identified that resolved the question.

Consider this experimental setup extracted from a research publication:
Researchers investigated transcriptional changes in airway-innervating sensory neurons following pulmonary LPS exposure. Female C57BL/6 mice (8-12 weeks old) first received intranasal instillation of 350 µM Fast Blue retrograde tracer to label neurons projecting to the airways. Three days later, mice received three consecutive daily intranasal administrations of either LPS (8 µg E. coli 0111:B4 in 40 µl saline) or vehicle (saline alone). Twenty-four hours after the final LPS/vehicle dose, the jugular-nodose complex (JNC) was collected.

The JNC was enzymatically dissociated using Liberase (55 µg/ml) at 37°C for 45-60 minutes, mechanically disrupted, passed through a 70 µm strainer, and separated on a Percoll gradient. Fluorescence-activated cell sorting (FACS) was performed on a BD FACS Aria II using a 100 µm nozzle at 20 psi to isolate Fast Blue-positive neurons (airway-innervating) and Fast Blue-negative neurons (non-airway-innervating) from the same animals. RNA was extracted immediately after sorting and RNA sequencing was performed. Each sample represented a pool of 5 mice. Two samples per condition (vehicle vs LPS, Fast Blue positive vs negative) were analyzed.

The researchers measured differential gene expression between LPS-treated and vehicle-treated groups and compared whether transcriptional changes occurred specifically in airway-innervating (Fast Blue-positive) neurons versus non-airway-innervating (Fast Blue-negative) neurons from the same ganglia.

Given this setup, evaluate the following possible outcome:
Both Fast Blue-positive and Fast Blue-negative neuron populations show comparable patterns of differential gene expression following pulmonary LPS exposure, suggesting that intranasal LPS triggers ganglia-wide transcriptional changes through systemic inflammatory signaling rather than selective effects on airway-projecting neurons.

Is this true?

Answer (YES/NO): NO